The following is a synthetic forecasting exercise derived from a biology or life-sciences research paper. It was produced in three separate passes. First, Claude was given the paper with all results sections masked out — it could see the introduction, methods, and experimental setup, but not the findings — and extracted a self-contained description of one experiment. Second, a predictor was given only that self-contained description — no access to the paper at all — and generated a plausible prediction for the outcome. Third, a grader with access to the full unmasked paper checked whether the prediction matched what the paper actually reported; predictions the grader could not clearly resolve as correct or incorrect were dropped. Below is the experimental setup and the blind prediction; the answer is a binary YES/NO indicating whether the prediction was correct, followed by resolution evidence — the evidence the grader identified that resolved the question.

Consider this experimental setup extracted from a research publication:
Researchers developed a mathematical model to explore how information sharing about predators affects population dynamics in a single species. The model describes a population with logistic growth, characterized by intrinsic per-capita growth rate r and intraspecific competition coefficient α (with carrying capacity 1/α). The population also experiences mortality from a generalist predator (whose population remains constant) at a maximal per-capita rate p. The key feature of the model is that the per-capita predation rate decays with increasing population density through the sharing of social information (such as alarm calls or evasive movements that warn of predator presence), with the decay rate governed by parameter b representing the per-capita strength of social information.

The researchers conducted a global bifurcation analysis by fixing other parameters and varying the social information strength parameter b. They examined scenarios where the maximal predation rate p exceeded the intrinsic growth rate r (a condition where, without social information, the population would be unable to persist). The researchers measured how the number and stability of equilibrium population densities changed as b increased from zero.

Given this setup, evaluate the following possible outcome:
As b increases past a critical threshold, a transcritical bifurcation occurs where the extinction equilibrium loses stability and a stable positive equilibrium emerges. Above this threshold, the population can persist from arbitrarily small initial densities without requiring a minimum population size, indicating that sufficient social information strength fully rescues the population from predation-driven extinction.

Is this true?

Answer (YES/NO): NO